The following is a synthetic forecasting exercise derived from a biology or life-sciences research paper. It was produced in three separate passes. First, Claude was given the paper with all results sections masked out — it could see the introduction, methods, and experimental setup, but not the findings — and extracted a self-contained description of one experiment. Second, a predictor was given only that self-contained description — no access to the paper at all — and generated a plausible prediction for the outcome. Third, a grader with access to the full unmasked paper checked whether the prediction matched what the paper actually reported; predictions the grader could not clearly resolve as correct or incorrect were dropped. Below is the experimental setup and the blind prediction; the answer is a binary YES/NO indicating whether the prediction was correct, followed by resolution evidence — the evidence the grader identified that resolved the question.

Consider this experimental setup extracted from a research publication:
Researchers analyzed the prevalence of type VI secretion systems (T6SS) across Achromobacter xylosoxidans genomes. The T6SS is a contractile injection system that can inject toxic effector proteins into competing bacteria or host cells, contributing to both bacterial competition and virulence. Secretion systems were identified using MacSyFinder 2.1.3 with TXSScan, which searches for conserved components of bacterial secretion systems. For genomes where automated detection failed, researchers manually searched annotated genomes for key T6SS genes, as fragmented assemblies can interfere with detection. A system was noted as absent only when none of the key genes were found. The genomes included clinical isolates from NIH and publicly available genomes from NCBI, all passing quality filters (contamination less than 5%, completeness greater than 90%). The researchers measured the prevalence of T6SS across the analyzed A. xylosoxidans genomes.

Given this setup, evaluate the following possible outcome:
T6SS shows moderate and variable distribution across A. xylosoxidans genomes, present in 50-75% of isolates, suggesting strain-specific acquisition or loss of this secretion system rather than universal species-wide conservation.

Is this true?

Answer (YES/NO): NO